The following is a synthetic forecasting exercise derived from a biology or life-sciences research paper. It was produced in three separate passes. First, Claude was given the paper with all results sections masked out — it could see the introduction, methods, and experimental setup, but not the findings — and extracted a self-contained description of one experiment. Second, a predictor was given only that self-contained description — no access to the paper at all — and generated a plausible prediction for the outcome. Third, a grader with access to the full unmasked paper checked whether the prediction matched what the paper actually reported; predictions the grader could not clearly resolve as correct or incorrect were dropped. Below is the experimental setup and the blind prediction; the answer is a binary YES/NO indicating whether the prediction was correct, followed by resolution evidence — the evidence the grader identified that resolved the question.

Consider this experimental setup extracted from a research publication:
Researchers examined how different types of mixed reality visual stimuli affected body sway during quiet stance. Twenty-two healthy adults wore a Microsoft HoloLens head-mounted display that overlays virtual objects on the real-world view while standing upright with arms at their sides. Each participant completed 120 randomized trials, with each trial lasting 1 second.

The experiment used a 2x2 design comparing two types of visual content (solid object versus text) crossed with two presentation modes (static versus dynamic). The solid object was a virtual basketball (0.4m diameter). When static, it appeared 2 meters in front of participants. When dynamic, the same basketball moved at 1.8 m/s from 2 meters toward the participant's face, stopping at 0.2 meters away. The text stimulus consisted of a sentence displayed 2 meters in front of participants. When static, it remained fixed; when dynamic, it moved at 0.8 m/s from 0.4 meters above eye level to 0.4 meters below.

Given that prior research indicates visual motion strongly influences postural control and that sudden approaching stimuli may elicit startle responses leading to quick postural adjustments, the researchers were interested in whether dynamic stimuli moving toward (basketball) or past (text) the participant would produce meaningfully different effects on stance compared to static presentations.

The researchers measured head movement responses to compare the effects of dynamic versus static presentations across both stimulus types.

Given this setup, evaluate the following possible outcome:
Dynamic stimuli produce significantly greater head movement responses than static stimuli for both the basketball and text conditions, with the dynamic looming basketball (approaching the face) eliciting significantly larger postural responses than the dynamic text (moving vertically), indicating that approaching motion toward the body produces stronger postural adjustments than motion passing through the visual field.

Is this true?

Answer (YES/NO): NO